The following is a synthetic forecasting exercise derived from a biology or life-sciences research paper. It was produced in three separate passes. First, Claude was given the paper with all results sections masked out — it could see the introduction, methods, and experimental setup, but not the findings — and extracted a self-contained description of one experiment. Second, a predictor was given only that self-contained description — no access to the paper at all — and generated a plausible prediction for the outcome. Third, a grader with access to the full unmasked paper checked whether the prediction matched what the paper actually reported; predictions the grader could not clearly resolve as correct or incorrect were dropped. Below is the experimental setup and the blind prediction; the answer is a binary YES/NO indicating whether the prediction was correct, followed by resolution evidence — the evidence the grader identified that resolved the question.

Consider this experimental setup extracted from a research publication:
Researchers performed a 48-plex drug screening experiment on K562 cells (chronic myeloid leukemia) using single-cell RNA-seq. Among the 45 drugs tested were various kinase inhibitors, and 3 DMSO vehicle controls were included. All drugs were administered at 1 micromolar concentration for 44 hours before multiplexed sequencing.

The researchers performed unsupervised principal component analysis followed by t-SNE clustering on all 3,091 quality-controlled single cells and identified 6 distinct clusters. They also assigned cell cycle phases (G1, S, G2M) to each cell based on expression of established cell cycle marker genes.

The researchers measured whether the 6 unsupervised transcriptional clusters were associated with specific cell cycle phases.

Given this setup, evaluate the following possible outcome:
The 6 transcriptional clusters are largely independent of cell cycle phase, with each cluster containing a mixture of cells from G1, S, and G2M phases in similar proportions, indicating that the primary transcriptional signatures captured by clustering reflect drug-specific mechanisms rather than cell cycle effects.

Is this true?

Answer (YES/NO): YES